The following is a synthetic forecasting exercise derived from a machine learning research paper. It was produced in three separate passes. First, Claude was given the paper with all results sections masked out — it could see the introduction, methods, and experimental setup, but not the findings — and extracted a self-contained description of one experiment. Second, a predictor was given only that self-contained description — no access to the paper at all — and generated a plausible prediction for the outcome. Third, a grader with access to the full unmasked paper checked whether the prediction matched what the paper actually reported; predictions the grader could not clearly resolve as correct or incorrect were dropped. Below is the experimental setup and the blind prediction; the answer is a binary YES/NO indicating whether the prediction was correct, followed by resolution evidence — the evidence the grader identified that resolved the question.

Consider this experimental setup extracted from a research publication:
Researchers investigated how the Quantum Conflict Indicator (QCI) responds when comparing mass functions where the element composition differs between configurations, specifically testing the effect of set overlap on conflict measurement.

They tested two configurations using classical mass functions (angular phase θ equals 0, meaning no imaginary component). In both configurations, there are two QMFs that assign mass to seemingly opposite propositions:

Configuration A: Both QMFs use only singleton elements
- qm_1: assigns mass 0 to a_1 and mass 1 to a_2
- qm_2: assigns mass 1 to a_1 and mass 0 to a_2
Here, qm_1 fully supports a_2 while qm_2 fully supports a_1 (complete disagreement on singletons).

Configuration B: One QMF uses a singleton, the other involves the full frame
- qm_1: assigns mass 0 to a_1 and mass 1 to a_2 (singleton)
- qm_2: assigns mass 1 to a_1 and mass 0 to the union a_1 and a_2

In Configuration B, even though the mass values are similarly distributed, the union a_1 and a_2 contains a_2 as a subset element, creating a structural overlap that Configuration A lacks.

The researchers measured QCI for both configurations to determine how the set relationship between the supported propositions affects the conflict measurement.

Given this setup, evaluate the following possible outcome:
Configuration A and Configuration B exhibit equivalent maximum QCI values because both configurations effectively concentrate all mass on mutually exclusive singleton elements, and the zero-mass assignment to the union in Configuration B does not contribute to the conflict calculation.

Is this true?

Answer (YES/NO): YES